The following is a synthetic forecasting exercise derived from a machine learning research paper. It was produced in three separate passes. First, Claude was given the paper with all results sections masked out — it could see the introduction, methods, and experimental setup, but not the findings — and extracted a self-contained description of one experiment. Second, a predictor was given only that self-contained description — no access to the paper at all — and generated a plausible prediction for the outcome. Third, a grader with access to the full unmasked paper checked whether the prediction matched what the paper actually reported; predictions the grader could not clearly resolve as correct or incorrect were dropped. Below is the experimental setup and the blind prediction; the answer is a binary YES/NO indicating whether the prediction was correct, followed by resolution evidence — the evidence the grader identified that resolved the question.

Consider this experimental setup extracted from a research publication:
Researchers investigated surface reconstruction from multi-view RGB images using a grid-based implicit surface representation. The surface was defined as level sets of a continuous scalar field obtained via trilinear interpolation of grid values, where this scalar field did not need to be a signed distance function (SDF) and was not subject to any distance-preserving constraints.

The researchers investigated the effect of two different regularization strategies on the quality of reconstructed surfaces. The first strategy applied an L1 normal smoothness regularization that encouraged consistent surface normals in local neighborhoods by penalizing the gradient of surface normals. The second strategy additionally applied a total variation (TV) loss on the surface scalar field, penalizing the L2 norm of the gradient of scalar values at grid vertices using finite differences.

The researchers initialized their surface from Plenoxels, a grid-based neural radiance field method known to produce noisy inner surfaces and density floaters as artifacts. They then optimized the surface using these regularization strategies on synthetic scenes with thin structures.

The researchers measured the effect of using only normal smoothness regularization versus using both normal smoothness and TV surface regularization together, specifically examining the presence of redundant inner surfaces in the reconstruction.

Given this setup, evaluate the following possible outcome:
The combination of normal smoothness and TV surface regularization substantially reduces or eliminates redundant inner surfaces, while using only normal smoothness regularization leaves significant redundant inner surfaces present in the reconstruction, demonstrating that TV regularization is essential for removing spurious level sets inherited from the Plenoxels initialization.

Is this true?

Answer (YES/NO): YES